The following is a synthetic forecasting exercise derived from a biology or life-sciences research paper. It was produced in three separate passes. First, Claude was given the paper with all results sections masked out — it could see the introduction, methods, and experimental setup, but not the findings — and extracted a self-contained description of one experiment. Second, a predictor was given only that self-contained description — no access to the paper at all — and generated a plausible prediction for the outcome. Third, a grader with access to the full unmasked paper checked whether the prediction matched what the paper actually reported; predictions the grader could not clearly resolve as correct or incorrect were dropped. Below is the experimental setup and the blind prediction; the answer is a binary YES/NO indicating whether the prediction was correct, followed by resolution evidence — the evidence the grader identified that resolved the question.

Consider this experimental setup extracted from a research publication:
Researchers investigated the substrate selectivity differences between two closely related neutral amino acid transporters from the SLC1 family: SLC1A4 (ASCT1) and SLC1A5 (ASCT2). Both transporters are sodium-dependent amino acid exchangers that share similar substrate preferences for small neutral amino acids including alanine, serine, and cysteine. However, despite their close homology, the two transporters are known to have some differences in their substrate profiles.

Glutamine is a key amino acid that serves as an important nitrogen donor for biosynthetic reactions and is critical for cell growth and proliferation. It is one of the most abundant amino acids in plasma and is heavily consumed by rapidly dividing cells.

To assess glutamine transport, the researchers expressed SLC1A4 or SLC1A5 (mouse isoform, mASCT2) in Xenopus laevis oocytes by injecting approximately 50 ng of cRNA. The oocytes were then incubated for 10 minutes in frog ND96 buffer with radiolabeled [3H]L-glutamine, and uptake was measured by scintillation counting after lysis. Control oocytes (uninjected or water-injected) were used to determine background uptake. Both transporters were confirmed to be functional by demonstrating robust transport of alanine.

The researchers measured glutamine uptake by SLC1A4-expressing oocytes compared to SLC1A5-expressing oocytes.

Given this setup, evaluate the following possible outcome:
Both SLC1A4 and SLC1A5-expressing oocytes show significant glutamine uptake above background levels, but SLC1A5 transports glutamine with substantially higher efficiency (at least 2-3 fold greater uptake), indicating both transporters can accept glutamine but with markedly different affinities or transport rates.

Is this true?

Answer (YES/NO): NO